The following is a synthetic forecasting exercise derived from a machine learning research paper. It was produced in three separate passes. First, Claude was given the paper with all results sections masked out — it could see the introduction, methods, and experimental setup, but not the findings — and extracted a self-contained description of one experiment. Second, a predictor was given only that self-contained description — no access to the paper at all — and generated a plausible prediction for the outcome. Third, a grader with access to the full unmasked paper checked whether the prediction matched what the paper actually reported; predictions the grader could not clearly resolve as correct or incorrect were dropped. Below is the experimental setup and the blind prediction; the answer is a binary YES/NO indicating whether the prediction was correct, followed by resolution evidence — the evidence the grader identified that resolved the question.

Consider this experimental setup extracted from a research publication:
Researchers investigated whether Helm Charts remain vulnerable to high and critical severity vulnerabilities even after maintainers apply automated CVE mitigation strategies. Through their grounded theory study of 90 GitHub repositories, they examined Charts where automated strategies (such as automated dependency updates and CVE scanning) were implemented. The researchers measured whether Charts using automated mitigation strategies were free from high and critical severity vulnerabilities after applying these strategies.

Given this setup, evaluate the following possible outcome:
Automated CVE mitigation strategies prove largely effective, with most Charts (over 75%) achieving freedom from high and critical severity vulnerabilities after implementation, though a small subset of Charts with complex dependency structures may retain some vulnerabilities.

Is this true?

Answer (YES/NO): NO